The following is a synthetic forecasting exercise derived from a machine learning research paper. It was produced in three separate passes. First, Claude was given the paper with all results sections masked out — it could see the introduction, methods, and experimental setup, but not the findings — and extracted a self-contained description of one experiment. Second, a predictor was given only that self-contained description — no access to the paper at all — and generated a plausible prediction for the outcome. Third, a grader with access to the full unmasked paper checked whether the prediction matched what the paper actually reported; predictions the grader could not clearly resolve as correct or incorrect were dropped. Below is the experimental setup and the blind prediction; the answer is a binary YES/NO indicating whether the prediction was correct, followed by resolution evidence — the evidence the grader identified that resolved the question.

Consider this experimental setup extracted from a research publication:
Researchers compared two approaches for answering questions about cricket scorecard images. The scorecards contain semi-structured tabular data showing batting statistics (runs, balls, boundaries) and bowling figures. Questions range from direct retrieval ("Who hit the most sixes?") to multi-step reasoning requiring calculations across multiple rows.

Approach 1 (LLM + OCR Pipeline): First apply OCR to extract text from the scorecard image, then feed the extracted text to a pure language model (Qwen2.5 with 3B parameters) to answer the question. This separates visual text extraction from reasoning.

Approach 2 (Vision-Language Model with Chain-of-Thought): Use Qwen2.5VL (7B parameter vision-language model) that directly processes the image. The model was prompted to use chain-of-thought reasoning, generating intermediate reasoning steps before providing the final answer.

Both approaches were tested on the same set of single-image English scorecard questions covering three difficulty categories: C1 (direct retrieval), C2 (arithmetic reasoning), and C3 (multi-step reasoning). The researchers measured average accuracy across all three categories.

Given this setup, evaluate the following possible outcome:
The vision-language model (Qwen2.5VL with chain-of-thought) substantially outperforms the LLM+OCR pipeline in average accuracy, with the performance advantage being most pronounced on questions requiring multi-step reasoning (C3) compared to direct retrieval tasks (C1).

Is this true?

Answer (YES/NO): NO